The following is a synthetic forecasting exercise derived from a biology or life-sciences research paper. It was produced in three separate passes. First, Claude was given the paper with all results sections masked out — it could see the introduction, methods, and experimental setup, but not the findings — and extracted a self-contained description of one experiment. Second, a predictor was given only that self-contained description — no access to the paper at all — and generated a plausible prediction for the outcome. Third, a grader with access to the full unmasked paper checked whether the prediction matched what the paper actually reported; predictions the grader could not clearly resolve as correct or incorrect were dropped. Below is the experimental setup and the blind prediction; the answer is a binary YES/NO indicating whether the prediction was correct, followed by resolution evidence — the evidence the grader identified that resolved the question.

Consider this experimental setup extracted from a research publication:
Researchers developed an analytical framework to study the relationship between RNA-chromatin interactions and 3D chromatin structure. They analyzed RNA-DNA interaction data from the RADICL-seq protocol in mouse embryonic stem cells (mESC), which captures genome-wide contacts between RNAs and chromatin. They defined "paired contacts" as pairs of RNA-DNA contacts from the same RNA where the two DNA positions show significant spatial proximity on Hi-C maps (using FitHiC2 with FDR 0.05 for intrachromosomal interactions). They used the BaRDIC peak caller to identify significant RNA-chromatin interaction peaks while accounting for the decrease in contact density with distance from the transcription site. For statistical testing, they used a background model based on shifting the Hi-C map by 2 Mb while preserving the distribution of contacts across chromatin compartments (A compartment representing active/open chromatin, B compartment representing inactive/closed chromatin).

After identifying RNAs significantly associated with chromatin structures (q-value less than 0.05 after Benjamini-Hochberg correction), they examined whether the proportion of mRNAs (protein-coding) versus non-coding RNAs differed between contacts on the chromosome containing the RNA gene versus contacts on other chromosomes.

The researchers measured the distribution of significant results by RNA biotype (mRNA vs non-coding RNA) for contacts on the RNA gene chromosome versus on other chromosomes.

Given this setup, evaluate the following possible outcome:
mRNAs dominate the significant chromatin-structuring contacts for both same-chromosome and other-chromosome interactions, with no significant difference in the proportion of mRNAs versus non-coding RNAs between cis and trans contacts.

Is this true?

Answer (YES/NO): NO